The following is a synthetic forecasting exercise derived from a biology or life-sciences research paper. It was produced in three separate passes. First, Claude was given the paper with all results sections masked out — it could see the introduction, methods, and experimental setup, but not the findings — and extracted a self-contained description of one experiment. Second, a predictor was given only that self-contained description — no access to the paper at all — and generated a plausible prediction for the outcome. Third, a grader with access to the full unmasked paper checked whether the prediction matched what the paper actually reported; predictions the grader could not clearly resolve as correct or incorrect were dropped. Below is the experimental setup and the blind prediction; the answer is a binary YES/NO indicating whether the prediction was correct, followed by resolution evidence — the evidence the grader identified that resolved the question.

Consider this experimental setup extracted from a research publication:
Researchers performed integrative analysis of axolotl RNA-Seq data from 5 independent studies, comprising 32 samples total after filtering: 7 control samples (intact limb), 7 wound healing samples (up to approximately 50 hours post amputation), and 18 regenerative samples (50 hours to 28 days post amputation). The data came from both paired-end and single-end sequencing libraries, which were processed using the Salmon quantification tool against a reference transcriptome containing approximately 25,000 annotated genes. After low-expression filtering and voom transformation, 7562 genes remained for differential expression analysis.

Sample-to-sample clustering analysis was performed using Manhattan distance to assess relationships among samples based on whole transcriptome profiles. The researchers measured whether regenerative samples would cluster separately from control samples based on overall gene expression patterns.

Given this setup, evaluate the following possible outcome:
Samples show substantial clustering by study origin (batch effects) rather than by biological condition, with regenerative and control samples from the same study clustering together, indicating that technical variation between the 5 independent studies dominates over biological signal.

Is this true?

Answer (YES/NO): YES